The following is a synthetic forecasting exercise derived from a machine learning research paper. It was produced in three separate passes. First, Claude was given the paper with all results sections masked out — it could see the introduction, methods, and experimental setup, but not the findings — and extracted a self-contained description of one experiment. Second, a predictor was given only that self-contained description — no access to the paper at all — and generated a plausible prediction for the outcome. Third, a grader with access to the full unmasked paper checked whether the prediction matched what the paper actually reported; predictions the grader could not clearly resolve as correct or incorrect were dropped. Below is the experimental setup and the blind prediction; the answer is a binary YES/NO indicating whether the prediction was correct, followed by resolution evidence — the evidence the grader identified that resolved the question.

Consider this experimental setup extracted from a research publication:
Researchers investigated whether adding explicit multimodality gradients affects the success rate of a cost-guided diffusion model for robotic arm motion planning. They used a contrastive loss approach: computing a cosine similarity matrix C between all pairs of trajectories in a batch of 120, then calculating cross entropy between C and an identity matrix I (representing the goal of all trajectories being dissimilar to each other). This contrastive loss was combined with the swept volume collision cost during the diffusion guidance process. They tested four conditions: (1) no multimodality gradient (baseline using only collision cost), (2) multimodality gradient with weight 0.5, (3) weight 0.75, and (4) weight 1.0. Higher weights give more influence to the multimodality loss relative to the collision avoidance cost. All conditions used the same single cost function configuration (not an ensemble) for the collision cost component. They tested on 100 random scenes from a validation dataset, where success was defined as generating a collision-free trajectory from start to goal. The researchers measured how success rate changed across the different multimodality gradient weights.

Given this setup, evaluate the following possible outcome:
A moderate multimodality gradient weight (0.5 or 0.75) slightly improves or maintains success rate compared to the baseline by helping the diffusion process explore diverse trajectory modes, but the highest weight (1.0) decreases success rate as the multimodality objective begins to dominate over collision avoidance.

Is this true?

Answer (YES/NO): NO